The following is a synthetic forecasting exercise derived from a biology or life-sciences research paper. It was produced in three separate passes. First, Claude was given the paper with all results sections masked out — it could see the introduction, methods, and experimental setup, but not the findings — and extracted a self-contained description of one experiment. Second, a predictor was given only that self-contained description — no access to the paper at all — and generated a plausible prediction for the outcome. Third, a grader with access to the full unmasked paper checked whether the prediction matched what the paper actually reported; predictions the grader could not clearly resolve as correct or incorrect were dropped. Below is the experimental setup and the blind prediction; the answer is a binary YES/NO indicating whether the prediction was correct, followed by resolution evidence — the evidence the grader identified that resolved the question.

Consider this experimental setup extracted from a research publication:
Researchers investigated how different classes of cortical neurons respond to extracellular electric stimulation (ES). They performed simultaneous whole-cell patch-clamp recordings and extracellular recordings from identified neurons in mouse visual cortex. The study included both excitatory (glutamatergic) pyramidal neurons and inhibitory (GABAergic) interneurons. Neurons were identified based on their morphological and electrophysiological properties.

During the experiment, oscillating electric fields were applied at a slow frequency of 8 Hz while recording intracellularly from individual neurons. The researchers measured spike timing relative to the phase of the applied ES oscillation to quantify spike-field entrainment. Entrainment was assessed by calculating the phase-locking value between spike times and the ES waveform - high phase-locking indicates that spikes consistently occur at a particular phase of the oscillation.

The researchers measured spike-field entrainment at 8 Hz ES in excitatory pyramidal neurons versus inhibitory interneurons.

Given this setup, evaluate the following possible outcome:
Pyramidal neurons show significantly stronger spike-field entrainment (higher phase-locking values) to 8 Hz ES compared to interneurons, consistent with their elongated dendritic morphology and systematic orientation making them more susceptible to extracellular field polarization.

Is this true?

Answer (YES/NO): NO